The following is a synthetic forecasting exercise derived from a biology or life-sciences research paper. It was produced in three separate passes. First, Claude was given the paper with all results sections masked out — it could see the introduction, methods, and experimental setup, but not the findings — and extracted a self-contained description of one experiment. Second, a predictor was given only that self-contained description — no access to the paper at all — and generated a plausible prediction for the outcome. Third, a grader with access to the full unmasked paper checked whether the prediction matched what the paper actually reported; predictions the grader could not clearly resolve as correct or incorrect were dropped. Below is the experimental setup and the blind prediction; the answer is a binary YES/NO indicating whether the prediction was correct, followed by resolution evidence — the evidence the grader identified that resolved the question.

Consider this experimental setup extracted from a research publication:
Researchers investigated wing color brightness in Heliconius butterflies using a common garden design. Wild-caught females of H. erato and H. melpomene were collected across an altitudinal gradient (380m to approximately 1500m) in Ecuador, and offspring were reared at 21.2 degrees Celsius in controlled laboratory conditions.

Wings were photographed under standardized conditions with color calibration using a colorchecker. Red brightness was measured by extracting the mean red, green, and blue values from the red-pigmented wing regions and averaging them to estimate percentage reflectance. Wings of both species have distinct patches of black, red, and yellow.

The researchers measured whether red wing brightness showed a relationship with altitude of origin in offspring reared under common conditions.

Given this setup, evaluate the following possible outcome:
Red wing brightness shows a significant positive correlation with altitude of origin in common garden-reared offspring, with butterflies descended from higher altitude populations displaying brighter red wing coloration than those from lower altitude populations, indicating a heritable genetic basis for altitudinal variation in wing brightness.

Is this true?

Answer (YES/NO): NO